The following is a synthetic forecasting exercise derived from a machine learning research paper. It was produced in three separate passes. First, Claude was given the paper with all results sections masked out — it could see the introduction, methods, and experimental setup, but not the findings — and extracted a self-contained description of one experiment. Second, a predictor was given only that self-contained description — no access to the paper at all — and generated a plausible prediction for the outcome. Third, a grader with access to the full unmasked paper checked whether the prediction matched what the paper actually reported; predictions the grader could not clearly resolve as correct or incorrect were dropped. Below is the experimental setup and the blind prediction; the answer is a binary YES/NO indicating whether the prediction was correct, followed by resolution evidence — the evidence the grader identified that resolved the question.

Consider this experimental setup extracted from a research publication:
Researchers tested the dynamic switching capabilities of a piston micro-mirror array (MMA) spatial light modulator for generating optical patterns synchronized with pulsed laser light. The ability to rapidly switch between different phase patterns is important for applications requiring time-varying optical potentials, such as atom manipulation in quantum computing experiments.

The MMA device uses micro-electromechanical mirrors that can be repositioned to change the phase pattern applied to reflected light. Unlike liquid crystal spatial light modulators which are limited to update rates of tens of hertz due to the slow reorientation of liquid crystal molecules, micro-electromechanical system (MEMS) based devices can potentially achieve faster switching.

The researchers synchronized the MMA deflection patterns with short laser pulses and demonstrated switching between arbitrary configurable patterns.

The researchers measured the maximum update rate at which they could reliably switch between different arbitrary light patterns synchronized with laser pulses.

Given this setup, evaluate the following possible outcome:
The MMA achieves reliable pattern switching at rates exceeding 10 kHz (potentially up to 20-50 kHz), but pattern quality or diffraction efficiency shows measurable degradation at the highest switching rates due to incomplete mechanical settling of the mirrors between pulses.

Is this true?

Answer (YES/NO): NO